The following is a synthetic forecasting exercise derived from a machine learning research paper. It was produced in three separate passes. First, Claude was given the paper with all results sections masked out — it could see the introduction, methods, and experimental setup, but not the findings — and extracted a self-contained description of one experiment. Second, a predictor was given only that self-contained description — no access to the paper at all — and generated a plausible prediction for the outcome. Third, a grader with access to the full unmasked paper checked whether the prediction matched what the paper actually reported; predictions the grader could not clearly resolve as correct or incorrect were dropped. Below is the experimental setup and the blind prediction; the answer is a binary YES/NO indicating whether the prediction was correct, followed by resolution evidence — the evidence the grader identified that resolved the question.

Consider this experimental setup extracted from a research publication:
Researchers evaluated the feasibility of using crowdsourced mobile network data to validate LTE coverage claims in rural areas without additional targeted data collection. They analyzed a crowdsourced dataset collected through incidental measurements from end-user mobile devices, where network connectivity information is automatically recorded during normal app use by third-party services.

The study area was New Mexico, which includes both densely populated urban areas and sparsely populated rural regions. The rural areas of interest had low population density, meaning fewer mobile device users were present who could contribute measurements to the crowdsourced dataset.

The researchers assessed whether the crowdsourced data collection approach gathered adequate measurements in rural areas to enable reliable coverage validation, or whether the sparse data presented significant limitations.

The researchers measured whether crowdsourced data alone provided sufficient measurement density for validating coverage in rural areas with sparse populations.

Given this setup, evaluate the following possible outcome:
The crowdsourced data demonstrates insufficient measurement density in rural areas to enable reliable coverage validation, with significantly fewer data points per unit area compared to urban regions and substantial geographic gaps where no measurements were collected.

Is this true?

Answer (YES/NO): YES